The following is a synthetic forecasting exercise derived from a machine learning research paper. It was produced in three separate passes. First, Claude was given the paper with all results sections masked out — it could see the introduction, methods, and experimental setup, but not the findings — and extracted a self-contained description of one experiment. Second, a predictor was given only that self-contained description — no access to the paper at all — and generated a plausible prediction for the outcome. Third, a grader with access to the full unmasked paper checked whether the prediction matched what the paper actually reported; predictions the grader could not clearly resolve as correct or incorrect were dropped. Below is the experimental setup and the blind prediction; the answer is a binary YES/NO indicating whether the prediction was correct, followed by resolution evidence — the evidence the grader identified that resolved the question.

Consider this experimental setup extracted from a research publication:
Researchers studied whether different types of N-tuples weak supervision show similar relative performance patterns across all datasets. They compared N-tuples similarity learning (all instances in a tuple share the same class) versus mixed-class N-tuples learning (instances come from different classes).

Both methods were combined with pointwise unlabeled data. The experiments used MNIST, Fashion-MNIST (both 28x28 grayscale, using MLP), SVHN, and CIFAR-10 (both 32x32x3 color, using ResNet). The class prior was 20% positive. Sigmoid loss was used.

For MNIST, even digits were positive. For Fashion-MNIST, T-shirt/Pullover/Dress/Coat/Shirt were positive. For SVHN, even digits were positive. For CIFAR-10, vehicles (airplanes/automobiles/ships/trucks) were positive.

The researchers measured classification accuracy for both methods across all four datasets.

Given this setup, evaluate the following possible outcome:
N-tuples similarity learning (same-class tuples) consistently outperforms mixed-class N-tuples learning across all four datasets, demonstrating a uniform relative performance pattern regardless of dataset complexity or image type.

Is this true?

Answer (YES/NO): NO